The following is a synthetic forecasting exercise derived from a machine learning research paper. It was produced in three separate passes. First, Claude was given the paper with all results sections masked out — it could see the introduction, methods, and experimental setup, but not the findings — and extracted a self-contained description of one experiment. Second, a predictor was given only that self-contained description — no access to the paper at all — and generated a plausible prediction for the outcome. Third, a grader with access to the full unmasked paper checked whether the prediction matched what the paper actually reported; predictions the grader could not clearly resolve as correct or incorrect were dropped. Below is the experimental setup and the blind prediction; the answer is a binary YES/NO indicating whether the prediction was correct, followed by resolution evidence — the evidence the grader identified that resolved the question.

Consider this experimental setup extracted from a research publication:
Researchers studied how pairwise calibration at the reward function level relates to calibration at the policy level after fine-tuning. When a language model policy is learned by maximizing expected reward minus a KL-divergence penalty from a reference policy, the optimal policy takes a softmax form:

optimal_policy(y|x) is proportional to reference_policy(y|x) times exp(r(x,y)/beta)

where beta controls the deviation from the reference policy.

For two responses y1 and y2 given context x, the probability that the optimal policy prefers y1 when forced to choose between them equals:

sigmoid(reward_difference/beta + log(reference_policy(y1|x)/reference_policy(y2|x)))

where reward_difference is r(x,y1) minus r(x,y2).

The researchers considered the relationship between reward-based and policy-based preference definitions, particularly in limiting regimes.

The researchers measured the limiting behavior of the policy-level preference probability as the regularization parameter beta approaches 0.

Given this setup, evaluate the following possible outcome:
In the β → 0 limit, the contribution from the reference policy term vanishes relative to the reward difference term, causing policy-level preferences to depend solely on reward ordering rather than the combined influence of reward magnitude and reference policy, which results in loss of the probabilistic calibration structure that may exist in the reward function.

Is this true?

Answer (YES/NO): NO